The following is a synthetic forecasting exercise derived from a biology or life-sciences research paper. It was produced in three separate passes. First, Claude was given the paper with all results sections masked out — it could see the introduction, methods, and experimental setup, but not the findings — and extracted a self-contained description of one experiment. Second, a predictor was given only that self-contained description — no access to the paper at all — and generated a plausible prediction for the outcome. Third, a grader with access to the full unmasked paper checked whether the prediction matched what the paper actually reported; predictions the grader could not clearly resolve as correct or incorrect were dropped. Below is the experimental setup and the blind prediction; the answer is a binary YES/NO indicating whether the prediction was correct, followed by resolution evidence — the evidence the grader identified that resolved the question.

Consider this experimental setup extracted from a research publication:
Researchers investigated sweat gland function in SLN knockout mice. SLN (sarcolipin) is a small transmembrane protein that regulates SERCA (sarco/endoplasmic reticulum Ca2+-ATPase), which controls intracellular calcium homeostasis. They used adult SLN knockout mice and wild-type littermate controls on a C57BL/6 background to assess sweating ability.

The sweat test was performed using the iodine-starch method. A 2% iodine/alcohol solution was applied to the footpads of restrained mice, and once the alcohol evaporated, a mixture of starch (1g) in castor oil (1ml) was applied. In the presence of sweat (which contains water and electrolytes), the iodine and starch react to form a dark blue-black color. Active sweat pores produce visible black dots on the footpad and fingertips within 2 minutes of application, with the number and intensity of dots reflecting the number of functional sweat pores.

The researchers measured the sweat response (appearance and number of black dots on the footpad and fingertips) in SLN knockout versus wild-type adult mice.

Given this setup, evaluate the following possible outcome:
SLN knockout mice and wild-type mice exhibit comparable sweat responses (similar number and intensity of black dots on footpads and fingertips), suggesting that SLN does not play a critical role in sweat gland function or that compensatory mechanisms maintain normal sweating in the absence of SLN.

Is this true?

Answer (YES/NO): NO